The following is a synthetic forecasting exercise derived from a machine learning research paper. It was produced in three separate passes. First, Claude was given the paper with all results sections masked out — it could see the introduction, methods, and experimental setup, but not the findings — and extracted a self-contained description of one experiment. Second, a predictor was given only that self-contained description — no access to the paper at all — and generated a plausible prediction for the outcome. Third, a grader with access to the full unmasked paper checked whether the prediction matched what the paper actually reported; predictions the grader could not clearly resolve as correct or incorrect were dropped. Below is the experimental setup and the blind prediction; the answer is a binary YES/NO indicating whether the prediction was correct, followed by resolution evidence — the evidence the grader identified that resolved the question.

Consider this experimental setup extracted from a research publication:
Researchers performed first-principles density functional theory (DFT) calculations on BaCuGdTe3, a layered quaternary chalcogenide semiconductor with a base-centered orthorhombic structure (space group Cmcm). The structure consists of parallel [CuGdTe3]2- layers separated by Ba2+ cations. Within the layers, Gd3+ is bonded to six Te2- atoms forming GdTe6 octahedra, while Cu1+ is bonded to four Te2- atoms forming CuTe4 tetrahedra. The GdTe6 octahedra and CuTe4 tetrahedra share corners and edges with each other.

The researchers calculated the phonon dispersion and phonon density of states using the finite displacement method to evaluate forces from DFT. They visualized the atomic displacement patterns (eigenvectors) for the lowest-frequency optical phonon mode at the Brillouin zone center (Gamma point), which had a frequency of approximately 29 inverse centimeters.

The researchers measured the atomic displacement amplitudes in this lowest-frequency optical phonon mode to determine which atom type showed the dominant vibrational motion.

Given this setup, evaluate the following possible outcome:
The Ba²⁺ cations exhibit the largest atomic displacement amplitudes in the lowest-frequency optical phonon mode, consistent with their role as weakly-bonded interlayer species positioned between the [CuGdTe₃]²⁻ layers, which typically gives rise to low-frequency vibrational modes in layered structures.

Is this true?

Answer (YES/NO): NO